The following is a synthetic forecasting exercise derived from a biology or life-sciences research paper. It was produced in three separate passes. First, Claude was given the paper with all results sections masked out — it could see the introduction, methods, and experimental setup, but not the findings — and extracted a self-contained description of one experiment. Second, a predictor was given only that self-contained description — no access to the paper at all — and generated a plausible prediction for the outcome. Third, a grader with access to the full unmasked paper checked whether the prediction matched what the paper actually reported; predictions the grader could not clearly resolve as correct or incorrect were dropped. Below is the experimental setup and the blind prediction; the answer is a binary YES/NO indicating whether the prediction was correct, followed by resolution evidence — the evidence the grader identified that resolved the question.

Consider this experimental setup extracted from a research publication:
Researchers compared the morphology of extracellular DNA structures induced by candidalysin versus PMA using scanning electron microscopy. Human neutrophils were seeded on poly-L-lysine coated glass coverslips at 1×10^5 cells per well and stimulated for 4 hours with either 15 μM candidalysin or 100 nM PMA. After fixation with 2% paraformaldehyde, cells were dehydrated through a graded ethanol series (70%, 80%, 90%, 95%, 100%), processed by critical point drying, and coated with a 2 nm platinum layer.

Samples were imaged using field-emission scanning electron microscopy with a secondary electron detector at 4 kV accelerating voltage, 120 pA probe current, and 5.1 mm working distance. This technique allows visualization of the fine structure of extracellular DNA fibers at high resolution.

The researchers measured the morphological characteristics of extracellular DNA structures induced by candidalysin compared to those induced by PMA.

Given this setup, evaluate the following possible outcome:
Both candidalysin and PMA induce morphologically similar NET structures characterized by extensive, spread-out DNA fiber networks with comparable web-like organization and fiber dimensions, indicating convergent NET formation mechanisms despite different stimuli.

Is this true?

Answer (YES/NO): NO